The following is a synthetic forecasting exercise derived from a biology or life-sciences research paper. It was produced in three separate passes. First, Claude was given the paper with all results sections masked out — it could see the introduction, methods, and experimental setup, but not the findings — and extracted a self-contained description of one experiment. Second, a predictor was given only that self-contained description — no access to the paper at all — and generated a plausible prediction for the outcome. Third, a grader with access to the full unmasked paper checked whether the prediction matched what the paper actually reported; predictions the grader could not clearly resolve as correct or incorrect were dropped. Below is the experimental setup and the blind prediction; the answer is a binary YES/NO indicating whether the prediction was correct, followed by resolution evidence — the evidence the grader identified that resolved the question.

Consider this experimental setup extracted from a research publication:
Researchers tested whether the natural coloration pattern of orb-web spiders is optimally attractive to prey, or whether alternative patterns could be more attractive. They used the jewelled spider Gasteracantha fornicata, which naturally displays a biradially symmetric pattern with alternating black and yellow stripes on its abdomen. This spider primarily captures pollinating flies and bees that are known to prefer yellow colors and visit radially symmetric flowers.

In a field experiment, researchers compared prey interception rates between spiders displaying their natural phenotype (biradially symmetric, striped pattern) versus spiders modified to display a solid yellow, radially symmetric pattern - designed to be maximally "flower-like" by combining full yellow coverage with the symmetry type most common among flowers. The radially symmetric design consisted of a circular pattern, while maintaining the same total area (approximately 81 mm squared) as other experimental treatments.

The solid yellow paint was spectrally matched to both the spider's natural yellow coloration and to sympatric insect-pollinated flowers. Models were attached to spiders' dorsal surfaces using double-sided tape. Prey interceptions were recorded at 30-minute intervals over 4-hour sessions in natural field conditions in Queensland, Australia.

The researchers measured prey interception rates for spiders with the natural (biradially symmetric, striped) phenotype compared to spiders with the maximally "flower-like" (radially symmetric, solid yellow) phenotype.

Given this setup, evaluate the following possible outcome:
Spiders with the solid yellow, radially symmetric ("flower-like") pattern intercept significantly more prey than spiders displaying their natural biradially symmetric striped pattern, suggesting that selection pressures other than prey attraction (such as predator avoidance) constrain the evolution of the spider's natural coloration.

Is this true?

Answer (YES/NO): NO